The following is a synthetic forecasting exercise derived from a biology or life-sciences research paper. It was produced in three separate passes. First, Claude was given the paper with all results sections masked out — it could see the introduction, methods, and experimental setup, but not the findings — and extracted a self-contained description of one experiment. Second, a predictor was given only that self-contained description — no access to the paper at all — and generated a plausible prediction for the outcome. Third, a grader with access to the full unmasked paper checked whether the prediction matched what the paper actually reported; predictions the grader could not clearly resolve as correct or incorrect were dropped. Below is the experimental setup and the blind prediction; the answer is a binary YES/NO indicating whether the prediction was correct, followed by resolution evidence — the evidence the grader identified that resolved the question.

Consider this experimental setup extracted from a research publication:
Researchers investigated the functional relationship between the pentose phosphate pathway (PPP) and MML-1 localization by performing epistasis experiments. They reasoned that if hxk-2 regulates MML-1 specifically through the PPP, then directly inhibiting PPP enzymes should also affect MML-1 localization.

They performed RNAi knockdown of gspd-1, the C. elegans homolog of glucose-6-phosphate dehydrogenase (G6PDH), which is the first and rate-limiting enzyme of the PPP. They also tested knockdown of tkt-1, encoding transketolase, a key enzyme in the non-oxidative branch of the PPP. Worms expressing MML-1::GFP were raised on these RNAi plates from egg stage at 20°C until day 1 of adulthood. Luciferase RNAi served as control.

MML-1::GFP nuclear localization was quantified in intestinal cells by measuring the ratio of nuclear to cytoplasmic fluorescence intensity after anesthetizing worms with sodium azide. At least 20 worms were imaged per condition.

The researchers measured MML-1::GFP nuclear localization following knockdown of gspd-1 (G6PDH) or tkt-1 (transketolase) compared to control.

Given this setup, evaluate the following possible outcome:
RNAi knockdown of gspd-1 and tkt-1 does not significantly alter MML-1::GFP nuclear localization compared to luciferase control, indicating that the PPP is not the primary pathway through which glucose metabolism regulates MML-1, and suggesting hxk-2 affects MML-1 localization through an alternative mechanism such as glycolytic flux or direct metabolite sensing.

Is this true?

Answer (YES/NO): NO